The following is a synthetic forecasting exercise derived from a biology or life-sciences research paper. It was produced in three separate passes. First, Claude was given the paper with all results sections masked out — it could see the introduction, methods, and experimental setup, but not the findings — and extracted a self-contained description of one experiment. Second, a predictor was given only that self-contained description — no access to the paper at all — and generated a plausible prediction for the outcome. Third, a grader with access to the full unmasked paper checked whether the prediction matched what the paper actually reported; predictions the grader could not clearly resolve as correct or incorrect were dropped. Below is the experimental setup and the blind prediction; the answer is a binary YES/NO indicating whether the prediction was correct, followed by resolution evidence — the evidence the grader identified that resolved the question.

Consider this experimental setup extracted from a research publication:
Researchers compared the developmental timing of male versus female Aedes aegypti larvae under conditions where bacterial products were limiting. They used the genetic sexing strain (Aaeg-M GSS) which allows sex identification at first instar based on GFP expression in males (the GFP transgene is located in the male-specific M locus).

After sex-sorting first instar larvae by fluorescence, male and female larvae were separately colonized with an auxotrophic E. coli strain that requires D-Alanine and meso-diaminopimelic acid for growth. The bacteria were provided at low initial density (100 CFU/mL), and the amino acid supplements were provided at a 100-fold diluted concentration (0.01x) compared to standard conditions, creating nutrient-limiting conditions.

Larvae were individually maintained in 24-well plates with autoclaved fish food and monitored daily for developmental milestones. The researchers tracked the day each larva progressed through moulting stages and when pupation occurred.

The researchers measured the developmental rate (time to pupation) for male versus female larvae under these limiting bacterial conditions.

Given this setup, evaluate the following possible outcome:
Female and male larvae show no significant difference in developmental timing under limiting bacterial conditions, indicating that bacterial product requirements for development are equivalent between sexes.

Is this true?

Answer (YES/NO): NO